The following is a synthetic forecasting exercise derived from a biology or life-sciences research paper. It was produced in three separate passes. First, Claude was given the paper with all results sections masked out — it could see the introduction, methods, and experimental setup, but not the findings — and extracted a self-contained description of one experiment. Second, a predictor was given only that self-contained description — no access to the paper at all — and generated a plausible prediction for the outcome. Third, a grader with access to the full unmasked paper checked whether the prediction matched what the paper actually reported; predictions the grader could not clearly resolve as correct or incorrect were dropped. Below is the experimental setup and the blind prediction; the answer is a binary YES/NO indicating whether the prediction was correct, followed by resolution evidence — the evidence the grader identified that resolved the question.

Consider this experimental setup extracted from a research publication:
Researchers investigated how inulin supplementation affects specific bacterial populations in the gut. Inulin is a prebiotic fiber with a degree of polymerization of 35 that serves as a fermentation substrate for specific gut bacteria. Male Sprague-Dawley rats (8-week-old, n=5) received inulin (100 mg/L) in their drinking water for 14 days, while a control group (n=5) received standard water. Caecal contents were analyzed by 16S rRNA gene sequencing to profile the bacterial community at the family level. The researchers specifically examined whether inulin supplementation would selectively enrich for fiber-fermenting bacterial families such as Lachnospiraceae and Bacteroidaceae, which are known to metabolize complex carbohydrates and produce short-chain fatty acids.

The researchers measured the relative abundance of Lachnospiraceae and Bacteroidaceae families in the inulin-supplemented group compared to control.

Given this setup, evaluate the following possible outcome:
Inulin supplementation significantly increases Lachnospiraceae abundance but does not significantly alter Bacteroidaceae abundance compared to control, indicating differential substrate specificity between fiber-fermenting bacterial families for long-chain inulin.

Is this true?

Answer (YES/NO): NO